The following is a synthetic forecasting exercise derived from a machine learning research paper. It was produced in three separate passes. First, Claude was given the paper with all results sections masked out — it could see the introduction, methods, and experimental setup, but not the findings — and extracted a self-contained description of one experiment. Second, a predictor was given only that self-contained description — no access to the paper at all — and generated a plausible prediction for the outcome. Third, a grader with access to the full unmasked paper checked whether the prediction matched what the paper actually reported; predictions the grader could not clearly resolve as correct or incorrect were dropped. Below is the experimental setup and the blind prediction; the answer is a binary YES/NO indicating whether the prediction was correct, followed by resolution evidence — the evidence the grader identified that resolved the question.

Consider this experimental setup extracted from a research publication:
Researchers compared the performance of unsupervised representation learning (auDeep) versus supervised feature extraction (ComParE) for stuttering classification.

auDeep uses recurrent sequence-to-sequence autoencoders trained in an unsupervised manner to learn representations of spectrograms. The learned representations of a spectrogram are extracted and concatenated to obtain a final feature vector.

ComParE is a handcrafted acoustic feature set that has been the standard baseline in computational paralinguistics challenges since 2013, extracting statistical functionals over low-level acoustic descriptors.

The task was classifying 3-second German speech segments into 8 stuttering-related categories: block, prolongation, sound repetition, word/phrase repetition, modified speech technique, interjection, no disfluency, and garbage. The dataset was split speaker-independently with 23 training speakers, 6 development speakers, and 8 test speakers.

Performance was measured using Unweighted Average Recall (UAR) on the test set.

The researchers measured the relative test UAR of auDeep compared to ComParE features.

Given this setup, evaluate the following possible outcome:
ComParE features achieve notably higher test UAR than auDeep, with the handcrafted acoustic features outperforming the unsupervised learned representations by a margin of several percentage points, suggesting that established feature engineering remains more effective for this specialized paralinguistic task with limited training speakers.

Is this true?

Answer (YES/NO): YES